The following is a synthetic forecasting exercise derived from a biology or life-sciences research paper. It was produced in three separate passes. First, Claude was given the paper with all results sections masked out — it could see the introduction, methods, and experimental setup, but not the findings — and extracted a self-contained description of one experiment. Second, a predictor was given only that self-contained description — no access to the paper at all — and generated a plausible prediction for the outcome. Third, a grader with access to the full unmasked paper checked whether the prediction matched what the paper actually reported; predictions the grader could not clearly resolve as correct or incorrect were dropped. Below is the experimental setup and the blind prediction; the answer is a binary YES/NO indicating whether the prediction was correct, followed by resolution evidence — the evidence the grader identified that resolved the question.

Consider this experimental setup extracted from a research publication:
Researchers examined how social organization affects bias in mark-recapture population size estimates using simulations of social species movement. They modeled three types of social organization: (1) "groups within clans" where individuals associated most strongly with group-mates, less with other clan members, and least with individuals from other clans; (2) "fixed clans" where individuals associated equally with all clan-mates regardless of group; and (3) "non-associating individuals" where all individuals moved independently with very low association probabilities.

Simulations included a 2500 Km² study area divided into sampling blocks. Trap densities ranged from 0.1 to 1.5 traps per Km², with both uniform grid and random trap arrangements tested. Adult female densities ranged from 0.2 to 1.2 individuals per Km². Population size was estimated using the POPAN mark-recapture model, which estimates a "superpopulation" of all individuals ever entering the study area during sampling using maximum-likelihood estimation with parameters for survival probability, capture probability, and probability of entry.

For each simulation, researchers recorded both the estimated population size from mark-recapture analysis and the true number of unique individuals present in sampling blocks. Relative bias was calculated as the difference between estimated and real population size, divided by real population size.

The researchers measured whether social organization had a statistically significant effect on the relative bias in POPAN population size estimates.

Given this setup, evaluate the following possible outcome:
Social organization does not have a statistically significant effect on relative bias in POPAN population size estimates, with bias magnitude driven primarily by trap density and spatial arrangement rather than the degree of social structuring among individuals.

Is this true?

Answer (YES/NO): NO